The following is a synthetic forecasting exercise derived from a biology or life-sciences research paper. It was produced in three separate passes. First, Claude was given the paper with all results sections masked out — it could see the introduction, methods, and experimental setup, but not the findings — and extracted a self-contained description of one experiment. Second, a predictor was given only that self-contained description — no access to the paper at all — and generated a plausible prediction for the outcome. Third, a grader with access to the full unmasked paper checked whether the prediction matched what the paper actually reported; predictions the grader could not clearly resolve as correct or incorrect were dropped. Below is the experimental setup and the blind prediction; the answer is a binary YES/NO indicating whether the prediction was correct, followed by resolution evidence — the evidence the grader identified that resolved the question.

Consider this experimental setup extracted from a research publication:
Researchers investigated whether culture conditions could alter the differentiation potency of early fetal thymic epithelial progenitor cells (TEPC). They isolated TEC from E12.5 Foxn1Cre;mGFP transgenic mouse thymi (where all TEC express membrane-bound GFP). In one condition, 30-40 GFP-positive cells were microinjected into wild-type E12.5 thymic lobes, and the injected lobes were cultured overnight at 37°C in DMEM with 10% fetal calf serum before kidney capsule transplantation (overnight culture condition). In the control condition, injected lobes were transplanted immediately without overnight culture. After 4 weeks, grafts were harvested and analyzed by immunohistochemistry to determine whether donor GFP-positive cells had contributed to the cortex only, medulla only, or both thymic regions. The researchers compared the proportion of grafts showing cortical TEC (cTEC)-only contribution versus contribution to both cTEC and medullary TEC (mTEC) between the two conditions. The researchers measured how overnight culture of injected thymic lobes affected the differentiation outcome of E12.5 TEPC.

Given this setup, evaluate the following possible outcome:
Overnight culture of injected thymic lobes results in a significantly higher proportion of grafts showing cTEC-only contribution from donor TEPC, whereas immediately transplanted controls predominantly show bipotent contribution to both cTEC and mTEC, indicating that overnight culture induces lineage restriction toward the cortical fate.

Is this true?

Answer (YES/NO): NO